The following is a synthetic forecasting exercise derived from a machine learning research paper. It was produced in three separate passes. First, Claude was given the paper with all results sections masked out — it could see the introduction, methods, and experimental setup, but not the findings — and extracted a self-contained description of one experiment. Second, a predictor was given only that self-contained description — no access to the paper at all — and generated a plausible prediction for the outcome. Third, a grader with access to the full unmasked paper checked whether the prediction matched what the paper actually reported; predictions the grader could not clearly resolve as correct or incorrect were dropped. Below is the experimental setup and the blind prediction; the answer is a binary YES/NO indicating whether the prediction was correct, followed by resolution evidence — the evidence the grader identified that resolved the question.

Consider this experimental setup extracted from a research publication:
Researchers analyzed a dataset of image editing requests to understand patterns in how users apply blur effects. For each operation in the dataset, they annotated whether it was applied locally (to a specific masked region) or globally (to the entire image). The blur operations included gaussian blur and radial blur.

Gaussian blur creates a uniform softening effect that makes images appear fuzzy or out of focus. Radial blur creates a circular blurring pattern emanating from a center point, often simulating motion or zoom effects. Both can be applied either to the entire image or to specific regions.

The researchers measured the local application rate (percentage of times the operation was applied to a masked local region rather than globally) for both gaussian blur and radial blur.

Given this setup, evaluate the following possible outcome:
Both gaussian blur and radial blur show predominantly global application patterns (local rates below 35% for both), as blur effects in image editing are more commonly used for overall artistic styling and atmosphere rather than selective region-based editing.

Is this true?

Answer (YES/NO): NO